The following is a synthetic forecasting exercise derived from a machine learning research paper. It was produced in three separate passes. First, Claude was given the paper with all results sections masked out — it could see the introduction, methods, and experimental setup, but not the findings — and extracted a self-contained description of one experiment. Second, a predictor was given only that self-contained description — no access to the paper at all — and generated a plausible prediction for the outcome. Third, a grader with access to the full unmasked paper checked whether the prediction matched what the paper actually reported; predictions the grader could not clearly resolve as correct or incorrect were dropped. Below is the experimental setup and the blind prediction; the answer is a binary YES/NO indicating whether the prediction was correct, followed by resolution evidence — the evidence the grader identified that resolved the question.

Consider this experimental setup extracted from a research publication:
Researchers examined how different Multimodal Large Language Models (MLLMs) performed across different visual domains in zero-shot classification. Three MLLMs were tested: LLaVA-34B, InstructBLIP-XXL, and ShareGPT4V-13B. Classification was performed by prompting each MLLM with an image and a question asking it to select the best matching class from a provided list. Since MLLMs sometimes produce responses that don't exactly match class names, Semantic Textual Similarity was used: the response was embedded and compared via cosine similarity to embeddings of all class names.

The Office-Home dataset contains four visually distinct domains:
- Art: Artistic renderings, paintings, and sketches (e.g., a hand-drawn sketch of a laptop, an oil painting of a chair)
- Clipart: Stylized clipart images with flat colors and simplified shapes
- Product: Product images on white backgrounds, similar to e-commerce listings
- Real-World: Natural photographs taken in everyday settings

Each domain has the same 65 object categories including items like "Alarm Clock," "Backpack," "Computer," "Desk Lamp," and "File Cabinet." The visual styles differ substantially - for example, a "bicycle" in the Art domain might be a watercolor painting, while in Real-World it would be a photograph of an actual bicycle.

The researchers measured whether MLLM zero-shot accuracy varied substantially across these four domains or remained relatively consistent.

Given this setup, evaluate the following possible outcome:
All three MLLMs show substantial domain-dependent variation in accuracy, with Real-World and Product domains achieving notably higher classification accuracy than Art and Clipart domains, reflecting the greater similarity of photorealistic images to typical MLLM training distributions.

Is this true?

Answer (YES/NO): NO